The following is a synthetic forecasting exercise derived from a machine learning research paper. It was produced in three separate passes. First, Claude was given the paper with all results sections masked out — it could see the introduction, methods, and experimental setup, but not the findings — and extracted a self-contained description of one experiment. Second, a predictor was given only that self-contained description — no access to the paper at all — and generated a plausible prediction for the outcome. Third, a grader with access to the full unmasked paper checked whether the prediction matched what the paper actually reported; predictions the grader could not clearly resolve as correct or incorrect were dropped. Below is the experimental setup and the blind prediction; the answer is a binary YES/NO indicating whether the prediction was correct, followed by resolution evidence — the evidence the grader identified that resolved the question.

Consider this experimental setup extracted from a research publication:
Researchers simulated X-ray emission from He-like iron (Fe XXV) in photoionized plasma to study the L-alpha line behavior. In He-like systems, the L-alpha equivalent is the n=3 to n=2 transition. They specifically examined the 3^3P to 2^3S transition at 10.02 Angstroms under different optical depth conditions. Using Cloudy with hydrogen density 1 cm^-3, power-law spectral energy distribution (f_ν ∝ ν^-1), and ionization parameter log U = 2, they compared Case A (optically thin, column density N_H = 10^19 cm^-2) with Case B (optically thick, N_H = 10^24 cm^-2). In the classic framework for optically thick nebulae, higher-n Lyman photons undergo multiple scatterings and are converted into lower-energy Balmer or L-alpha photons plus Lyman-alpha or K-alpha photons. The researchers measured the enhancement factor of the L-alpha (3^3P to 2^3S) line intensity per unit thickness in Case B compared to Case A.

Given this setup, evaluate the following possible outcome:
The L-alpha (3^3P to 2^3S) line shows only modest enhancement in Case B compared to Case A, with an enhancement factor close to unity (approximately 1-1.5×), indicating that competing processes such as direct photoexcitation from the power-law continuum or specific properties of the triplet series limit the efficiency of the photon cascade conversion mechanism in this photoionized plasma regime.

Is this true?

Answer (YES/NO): NO